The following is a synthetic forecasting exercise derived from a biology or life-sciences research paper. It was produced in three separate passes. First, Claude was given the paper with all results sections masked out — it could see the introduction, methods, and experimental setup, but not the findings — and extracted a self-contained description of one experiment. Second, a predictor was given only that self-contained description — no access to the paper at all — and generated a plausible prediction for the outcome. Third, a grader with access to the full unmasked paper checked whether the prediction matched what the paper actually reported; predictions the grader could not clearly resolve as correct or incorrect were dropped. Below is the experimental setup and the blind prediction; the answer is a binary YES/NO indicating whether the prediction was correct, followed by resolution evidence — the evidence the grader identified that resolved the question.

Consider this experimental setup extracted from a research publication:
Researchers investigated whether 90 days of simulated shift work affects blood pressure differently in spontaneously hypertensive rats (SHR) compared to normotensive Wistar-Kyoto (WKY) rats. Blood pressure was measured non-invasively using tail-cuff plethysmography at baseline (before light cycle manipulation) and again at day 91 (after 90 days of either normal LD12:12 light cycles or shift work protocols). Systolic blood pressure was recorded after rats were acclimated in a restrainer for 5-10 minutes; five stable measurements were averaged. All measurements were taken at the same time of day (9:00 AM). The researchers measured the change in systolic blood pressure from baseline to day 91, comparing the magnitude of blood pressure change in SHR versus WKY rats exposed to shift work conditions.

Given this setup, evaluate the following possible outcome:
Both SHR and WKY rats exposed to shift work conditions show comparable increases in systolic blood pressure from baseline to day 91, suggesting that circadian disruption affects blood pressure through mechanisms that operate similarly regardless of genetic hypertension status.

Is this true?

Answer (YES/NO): NO